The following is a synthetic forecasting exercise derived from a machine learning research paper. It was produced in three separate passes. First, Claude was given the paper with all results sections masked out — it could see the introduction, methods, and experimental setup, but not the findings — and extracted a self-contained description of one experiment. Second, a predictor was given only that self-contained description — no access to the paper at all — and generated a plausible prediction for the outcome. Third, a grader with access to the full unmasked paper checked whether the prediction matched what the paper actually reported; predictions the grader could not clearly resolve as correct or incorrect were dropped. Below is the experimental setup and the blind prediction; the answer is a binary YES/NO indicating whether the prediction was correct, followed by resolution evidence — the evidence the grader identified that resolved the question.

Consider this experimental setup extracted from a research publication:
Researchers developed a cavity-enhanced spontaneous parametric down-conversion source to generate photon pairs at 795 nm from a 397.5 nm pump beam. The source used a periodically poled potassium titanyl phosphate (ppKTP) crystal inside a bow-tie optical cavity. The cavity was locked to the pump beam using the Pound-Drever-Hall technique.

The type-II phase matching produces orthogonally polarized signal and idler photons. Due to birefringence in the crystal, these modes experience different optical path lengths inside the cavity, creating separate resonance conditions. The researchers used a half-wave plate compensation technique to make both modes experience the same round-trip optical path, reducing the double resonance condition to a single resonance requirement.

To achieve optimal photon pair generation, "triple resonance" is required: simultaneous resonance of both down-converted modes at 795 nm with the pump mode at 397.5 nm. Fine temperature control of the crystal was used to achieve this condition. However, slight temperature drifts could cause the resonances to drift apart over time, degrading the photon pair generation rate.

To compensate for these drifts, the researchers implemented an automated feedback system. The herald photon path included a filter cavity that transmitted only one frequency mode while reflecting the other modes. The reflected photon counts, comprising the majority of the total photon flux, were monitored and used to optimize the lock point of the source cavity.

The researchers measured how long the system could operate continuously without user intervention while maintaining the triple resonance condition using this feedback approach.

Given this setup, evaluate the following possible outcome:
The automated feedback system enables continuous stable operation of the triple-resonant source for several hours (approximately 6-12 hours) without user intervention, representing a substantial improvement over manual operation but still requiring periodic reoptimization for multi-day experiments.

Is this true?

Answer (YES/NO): YES